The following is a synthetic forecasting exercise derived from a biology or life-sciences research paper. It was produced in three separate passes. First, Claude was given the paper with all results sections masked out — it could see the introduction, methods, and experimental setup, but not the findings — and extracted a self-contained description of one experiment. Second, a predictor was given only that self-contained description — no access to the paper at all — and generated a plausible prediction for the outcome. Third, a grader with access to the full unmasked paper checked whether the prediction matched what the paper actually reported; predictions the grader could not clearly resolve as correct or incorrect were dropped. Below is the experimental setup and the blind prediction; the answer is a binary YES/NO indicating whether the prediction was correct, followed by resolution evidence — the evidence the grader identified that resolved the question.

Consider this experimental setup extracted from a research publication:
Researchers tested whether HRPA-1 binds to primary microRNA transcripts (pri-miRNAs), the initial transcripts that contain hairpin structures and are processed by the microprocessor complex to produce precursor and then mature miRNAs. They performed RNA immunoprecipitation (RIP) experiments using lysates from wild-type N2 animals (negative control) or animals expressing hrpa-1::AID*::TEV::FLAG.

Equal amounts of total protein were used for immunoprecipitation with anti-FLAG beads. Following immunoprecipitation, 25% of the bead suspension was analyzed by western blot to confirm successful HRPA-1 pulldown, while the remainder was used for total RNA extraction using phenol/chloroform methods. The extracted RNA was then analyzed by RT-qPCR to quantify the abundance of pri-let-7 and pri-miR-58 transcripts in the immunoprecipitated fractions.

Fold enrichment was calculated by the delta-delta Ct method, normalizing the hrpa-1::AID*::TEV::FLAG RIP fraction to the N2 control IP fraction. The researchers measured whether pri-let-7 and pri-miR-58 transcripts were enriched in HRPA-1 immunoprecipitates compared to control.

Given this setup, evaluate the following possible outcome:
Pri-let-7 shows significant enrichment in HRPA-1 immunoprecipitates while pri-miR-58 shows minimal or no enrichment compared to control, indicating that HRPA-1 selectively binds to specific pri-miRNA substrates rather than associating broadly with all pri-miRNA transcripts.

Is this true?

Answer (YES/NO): NO